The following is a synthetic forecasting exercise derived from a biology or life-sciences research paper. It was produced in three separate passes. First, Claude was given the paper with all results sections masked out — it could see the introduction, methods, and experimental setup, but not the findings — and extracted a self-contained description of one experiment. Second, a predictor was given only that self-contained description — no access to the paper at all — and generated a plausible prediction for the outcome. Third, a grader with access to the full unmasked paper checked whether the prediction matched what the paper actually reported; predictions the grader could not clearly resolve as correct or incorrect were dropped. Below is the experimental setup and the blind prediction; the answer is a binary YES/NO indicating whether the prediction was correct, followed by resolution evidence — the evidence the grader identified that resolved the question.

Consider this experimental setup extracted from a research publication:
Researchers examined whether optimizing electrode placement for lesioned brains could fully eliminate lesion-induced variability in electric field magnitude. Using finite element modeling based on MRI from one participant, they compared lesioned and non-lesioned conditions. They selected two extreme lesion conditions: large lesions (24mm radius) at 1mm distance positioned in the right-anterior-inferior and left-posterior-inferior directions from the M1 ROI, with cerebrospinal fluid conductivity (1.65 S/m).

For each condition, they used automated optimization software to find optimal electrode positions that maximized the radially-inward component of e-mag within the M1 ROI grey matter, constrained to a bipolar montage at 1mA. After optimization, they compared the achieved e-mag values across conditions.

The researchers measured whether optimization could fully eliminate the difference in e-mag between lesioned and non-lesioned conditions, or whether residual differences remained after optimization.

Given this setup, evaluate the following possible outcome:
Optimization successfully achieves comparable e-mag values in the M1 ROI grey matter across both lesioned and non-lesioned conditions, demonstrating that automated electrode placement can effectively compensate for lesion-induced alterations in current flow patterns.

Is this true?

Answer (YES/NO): NO